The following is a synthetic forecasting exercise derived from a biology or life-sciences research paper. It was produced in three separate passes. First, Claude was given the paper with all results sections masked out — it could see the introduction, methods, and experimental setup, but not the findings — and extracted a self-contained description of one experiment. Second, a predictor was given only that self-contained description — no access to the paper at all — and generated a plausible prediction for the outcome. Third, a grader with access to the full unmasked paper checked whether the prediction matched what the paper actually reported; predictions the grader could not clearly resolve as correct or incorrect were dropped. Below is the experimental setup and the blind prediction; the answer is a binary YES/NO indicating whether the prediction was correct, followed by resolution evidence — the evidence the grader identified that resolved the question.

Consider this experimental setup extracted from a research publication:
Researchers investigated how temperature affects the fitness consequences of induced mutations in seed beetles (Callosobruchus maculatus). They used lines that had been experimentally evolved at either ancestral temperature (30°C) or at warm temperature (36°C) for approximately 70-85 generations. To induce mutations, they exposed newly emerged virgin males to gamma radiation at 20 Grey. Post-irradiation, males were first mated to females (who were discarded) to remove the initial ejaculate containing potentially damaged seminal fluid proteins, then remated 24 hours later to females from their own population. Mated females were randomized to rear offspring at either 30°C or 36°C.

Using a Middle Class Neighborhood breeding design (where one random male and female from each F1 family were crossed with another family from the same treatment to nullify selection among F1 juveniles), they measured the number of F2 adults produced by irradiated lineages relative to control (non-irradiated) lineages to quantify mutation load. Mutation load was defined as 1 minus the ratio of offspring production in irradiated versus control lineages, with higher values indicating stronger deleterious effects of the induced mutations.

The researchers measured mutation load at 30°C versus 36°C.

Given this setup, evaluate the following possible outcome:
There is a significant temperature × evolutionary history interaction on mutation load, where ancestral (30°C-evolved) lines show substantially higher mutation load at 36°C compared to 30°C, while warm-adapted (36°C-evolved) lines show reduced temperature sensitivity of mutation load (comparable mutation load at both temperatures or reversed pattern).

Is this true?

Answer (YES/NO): NO